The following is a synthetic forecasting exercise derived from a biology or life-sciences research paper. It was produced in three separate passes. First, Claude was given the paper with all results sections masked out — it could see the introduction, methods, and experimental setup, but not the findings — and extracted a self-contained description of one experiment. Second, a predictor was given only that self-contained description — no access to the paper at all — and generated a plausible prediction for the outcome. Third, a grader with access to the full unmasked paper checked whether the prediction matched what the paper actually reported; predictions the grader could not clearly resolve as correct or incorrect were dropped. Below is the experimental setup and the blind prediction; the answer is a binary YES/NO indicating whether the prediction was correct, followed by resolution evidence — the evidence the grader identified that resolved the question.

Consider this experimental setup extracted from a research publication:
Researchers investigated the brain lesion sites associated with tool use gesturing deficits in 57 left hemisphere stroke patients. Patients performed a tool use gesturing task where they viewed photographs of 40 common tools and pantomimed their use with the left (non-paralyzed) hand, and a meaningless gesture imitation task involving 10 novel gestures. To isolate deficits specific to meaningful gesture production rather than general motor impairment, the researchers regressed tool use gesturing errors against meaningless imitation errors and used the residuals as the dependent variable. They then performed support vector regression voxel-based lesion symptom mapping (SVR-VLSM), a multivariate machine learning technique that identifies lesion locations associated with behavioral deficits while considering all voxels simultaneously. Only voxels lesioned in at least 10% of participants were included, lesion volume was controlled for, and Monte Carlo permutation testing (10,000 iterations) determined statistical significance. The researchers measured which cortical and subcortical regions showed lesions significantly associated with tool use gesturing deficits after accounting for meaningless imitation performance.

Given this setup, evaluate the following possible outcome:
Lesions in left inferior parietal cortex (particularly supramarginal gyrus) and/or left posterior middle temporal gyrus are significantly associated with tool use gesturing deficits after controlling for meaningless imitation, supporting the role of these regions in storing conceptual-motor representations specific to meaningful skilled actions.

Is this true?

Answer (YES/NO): YES